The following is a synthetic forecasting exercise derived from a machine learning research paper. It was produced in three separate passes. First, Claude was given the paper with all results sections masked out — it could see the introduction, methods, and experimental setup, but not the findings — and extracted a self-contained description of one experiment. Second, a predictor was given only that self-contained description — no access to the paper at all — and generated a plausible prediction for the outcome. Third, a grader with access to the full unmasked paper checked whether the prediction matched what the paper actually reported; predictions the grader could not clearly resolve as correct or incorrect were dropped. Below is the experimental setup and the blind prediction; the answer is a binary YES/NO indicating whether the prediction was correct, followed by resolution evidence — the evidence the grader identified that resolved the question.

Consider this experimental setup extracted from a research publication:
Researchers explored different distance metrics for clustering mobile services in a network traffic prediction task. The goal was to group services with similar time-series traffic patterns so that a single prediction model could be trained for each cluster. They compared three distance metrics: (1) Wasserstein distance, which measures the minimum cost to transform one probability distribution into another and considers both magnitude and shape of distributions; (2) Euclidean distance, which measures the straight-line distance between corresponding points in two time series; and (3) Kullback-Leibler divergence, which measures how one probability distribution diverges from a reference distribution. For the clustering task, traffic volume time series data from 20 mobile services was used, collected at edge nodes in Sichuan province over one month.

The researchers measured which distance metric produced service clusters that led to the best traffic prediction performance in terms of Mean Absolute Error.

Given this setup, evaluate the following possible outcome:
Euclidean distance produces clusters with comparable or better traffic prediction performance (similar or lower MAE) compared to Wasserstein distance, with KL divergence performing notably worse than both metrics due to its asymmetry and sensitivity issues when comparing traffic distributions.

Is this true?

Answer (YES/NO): NO